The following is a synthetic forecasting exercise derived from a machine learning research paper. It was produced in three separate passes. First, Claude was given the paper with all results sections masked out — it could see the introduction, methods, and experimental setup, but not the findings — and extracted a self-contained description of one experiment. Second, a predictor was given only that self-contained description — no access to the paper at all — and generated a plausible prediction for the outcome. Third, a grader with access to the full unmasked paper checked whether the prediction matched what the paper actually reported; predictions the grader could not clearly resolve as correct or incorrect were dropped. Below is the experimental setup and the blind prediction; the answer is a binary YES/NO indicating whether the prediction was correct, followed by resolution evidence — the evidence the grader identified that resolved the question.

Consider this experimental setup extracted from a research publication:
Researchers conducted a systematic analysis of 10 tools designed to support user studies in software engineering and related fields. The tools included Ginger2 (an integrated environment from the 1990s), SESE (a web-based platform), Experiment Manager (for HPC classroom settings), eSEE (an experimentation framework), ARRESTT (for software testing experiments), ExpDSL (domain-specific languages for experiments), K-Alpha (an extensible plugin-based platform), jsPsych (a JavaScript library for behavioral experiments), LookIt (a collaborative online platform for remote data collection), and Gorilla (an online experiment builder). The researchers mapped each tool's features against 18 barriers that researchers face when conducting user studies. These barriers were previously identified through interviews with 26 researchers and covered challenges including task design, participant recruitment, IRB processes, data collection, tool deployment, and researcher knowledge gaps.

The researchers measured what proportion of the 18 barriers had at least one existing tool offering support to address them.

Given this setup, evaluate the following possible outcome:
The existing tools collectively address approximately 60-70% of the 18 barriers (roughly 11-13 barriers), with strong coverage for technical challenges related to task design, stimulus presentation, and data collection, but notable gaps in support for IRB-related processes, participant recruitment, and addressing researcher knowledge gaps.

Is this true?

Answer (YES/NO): NO